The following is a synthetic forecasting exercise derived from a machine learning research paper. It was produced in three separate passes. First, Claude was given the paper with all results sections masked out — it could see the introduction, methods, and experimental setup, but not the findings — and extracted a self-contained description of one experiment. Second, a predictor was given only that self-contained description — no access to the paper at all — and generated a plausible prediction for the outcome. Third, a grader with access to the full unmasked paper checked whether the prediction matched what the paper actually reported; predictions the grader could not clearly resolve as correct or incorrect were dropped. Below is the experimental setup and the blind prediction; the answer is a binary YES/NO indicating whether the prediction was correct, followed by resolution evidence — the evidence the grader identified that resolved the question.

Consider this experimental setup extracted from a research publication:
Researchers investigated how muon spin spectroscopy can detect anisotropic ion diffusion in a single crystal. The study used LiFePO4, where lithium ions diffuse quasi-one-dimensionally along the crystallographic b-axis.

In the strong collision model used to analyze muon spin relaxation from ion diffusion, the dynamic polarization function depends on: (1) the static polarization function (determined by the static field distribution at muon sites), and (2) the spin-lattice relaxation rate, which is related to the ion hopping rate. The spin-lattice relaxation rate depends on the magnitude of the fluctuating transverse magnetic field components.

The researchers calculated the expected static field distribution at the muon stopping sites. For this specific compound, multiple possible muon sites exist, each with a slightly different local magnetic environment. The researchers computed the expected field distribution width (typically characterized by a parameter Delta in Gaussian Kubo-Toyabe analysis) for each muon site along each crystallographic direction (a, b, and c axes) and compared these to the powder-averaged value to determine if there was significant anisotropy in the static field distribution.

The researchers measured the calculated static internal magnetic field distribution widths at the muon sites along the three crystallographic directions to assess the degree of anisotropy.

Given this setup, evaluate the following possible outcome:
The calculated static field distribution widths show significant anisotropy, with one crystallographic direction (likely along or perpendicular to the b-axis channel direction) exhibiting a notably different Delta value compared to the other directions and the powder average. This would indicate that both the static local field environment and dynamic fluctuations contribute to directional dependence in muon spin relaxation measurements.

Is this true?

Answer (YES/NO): NO